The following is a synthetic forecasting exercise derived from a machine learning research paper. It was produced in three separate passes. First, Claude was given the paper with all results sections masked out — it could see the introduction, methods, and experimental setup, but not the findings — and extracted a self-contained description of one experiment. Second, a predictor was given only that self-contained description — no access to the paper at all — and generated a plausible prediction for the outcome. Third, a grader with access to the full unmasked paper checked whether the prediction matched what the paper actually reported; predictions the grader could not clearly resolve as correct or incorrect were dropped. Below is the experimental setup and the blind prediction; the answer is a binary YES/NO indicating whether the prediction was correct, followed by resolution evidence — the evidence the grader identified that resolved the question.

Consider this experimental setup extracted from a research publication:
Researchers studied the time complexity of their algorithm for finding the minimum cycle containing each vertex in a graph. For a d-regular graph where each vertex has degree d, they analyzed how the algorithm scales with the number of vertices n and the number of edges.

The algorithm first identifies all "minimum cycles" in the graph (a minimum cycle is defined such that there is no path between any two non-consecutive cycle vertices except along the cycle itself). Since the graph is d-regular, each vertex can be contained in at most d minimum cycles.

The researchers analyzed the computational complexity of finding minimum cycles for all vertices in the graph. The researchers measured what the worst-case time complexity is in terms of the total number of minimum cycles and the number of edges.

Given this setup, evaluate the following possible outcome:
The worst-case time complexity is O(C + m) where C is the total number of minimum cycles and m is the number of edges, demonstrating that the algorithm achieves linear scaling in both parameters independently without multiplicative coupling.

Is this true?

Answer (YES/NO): NO